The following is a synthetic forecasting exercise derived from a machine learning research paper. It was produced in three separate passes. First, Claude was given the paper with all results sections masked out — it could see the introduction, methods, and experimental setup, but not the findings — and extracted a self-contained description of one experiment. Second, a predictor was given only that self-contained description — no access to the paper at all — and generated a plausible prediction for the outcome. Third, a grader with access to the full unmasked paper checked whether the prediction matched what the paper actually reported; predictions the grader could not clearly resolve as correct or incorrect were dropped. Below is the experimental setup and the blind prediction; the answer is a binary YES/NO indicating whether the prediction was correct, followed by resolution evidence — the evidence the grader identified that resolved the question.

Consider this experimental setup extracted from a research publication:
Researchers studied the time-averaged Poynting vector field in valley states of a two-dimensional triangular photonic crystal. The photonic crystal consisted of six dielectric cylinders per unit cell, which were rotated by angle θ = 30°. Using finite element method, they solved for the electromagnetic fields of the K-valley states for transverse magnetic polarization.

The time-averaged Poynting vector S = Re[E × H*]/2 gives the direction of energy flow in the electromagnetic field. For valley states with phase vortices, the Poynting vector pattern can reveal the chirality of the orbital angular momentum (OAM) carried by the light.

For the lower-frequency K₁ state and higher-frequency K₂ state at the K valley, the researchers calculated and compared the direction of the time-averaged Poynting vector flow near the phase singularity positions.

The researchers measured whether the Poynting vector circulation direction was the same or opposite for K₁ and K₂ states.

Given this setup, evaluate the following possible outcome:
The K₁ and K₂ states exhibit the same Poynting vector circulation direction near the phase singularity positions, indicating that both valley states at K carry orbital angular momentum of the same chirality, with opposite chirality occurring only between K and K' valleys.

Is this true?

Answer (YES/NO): NO